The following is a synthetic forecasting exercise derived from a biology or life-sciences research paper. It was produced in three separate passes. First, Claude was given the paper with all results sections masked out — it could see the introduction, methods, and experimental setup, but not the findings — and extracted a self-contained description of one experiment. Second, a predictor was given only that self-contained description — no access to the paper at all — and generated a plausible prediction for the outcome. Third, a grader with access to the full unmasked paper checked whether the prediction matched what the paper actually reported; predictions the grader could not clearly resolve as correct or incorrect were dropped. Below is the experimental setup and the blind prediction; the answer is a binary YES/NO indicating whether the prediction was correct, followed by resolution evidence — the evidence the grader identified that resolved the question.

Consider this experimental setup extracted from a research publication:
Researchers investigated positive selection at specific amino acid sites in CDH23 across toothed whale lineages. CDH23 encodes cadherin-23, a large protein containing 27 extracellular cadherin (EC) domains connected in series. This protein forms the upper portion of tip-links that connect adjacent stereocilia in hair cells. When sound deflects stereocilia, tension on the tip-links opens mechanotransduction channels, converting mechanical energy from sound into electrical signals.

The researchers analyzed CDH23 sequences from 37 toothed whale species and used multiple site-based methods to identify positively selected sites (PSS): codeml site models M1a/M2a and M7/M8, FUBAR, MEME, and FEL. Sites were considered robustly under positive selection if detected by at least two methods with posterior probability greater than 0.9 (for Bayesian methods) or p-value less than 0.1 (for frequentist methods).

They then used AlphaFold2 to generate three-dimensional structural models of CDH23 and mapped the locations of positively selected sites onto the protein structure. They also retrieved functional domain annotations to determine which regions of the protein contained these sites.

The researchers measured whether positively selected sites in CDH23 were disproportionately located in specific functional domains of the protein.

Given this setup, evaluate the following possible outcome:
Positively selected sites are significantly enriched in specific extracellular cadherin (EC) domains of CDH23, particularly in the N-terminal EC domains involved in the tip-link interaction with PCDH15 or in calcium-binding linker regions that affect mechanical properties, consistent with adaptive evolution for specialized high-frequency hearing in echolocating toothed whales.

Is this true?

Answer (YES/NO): NO